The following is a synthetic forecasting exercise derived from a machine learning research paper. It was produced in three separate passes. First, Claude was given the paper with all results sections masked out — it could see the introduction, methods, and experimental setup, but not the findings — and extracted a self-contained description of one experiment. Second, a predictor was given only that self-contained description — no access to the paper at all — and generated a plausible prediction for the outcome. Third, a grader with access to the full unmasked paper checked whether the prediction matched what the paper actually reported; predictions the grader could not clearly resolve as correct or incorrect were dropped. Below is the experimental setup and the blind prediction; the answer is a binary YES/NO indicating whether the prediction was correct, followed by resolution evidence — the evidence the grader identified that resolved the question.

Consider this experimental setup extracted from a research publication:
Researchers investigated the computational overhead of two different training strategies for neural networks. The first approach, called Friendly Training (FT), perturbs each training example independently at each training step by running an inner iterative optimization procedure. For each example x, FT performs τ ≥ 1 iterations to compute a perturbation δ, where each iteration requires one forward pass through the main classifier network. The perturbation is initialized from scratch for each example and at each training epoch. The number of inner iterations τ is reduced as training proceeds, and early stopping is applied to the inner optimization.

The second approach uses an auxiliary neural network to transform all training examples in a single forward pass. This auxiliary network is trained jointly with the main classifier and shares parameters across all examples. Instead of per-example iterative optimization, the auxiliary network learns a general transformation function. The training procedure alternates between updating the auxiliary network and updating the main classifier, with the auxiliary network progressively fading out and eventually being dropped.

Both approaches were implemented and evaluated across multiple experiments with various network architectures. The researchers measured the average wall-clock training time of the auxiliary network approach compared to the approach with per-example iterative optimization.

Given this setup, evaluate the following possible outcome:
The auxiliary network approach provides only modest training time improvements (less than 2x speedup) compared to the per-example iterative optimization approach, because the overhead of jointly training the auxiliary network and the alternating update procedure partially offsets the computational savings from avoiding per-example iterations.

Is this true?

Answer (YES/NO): NO